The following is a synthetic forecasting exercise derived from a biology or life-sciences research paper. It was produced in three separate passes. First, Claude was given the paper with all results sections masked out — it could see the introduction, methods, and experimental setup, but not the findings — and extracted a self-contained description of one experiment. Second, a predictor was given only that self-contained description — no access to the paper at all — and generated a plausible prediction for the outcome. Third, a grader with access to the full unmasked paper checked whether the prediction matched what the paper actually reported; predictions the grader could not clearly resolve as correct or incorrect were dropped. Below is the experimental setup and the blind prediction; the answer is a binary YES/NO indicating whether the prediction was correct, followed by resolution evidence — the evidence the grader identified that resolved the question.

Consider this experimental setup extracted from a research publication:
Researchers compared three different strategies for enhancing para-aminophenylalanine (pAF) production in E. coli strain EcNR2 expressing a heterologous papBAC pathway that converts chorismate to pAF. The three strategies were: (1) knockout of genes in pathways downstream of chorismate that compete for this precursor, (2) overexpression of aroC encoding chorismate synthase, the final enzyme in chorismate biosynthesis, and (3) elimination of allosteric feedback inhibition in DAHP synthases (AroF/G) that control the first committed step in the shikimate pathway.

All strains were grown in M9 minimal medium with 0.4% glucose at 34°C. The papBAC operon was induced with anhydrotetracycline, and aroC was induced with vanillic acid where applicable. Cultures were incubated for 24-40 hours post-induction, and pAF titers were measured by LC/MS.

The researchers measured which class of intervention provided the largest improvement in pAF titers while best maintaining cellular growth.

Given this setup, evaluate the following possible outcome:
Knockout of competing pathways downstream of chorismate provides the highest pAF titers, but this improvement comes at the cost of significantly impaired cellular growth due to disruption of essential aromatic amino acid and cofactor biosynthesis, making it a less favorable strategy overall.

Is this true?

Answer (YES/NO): NO